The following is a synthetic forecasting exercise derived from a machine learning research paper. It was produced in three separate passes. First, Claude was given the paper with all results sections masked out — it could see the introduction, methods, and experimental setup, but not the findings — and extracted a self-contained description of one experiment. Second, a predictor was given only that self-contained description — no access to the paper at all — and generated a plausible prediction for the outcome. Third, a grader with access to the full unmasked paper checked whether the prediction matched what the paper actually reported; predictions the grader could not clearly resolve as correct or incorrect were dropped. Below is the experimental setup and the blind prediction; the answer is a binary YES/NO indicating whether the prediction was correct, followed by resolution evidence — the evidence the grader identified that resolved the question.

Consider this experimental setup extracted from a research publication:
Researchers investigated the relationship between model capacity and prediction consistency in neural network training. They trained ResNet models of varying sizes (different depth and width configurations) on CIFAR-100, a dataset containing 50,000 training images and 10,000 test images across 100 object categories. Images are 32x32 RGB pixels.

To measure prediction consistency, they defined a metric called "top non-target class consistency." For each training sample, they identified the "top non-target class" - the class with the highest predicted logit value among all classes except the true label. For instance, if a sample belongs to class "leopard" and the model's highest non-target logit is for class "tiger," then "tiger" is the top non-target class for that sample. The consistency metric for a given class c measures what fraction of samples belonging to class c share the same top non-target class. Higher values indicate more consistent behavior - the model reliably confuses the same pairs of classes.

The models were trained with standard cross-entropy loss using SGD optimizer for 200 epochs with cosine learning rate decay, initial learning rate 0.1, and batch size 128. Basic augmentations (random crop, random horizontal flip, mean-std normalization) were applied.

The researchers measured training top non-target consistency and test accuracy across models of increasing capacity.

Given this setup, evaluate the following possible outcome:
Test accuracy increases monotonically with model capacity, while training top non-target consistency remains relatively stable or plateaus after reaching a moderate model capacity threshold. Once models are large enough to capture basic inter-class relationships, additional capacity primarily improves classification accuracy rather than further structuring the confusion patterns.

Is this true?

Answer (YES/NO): NO